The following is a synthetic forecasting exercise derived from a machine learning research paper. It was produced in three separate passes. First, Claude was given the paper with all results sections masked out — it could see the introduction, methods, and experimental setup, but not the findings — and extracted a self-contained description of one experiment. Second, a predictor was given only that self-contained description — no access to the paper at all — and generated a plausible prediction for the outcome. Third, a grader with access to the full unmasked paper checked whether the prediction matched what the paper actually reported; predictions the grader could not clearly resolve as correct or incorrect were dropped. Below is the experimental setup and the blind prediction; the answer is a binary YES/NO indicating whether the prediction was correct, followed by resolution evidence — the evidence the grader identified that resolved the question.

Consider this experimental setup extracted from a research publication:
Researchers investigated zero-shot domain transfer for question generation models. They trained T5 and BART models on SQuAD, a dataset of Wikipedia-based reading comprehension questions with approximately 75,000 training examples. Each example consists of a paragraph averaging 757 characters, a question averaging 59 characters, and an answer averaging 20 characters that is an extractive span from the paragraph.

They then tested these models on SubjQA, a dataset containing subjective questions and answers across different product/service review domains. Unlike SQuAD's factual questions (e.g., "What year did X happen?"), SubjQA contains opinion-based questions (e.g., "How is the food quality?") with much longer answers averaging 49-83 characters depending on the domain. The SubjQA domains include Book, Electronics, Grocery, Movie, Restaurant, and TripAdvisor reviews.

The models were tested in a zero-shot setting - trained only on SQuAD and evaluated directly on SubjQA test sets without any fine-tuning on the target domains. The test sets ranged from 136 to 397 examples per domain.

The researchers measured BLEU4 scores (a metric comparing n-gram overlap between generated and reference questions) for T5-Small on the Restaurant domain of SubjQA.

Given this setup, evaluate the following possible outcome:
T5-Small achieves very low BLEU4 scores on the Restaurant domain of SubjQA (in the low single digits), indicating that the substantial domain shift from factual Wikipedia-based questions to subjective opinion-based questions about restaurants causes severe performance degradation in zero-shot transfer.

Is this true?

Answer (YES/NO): NO